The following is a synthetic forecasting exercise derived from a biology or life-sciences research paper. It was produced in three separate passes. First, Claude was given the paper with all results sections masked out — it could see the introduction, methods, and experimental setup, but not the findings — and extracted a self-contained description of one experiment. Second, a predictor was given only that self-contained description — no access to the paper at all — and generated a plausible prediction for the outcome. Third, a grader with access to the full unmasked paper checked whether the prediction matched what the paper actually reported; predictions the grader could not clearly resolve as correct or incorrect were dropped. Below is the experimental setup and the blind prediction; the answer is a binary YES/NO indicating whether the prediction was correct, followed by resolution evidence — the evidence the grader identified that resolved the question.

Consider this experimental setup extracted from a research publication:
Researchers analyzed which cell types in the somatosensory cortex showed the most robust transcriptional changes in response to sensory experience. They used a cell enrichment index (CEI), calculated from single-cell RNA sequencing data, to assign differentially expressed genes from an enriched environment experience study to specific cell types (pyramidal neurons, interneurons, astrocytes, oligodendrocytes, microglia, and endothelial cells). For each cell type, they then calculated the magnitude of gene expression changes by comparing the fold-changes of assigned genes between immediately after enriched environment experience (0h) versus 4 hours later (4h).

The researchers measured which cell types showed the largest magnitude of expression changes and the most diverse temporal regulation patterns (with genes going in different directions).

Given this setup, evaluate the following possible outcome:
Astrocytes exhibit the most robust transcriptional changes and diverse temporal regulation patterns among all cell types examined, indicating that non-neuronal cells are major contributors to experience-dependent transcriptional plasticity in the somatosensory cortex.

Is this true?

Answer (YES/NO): NO